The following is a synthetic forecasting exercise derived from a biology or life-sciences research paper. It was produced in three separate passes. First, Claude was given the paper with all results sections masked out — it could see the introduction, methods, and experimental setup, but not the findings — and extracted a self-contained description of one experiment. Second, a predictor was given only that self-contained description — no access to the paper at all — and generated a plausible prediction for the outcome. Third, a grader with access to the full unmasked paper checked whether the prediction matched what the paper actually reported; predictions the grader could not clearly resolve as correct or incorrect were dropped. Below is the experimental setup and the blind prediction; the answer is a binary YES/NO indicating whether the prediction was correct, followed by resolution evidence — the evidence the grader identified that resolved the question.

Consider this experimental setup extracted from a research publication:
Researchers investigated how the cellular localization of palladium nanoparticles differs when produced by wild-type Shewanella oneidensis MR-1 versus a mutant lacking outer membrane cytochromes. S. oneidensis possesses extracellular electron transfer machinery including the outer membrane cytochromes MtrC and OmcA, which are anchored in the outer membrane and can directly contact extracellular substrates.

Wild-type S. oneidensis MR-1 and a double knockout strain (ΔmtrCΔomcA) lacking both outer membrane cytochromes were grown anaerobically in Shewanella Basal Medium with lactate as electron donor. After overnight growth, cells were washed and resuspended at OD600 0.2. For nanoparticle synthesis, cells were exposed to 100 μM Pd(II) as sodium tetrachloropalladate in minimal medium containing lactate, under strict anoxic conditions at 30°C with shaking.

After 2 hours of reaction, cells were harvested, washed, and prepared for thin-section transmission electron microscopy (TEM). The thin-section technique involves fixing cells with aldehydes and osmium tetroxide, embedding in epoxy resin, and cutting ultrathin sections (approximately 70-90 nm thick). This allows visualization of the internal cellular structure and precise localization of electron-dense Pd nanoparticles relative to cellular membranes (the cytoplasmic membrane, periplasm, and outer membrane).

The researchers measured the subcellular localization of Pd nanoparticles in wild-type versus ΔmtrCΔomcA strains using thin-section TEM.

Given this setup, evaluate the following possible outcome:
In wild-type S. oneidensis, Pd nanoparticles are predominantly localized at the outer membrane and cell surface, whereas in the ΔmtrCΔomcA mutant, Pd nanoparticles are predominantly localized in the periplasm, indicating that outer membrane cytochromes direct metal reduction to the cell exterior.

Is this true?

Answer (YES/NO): YES